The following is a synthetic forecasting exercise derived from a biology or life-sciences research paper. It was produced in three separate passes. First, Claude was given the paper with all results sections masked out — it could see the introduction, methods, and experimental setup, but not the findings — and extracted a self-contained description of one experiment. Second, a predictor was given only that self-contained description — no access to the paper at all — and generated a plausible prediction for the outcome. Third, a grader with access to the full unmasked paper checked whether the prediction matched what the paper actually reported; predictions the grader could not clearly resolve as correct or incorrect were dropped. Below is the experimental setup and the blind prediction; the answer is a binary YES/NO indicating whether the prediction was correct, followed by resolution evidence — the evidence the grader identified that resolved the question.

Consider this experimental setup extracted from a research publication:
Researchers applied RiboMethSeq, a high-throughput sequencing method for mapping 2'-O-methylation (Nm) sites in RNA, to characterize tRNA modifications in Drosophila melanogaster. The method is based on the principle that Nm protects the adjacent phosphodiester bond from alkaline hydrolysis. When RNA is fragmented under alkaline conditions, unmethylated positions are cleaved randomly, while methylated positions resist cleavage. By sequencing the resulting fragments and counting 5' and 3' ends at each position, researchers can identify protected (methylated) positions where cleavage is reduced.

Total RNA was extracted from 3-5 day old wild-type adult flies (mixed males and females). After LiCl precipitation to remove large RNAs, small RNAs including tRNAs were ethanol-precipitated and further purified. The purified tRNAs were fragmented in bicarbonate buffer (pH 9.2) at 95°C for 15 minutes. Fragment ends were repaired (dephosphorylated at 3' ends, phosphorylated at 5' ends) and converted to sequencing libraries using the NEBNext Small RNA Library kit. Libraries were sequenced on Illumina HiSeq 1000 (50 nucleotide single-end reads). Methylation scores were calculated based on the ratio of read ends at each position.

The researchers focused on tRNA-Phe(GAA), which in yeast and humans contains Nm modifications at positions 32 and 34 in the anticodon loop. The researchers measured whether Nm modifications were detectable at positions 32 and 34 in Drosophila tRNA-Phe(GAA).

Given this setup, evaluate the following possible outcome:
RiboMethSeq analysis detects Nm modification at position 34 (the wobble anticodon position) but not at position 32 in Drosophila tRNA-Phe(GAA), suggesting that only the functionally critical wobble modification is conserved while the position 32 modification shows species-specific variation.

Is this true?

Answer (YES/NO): NO